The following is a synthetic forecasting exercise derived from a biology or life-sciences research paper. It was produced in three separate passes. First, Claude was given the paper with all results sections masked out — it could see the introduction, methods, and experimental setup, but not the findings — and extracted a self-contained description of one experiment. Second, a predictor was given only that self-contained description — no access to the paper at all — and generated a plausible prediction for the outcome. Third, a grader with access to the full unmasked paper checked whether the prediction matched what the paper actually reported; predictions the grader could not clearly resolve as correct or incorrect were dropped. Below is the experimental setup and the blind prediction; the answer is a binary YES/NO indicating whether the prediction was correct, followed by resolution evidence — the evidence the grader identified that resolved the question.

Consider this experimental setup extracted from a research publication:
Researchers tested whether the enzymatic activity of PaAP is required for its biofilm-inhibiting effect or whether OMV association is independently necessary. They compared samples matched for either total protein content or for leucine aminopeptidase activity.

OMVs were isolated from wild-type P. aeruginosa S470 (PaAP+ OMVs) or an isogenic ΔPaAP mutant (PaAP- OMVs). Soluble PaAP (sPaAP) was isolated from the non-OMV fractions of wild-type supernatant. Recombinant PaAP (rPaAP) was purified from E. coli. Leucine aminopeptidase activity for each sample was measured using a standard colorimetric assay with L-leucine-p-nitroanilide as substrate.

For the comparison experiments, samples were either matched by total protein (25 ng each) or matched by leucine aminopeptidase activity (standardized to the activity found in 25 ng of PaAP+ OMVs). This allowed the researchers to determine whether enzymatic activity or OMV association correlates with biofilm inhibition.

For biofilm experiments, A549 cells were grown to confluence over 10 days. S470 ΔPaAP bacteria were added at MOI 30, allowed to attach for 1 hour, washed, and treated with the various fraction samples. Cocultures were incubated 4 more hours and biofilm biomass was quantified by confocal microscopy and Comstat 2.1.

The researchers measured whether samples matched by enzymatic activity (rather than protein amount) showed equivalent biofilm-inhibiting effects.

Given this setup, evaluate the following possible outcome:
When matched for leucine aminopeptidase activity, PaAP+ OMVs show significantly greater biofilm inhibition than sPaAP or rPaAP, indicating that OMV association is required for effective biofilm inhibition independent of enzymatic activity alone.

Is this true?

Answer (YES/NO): YES